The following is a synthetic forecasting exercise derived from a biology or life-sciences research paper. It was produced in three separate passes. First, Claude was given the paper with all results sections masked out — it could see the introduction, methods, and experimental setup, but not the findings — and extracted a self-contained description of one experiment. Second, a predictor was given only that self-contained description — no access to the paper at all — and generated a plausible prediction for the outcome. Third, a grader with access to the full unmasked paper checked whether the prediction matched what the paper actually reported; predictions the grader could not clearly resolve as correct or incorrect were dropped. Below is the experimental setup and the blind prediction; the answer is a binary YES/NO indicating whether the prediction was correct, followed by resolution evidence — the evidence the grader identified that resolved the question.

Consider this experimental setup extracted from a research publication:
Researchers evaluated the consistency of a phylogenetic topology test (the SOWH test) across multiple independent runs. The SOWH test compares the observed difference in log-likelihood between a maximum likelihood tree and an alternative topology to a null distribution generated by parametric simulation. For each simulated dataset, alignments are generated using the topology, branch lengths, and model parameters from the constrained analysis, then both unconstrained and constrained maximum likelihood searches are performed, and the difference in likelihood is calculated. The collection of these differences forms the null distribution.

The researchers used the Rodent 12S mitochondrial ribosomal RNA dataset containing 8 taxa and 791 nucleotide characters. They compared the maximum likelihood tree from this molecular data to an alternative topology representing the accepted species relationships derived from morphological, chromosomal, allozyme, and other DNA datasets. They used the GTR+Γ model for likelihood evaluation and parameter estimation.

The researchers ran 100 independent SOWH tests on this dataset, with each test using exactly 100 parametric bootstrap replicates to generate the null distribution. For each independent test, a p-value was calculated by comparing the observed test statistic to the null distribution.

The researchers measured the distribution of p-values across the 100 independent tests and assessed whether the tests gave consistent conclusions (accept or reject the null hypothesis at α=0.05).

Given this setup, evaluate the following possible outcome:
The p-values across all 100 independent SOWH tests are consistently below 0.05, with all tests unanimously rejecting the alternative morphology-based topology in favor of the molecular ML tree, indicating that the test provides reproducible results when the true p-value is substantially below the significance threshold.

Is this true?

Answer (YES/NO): NO